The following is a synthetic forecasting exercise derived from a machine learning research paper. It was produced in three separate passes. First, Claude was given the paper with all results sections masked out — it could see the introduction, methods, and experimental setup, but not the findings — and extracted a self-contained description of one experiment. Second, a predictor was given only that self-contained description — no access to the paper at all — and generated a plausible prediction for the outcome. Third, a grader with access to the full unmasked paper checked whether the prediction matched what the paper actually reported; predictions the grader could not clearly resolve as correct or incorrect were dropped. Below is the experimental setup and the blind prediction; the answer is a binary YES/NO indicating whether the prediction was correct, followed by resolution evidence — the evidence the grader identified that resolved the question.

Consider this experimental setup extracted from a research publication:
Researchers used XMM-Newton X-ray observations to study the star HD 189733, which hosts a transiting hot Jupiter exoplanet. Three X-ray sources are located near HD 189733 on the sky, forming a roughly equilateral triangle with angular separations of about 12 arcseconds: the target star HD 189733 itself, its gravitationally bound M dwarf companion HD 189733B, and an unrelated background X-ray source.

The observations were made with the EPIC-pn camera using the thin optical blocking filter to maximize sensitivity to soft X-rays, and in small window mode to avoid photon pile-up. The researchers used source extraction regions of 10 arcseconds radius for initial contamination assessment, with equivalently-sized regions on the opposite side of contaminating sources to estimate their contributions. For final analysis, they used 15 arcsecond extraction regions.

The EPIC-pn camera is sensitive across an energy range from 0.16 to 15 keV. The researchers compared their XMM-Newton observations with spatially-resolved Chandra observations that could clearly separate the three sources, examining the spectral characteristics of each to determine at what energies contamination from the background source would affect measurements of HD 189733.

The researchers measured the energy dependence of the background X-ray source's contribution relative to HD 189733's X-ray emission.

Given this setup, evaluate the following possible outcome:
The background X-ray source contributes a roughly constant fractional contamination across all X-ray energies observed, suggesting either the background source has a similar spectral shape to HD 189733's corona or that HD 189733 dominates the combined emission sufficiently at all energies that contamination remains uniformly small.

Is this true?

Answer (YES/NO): NO